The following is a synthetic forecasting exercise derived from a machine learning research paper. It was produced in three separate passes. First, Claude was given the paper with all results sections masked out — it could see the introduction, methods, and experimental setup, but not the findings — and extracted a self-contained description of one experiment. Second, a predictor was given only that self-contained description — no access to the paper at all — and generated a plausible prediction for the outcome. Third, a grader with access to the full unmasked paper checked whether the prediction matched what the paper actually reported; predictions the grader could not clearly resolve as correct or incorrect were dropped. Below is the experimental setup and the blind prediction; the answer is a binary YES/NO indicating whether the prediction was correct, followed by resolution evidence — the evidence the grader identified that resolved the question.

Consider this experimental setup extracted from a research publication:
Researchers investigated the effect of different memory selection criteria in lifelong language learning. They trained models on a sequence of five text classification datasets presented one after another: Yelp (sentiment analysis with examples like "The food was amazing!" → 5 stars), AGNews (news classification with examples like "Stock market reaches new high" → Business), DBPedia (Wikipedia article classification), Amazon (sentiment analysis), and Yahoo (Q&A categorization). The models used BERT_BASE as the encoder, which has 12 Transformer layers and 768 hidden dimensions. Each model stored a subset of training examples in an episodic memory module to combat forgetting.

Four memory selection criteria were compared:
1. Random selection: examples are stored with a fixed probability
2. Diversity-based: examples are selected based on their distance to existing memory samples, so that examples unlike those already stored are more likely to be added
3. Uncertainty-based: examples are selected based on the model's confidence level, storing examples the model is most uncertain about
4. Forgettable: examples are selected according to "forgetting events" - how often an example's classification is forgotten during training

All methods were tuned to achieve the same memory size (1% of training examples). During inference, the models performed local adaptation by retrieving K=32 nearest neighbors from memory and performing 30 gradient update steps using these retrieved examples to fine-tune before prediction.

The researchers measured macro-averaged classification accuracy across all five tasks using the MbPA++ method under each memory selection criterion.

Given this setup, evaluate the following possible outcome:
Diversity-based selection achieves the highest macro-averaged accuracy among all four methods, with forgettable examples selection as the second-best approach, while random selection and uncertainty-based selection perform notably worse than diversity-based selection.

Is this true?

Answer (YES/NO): NO